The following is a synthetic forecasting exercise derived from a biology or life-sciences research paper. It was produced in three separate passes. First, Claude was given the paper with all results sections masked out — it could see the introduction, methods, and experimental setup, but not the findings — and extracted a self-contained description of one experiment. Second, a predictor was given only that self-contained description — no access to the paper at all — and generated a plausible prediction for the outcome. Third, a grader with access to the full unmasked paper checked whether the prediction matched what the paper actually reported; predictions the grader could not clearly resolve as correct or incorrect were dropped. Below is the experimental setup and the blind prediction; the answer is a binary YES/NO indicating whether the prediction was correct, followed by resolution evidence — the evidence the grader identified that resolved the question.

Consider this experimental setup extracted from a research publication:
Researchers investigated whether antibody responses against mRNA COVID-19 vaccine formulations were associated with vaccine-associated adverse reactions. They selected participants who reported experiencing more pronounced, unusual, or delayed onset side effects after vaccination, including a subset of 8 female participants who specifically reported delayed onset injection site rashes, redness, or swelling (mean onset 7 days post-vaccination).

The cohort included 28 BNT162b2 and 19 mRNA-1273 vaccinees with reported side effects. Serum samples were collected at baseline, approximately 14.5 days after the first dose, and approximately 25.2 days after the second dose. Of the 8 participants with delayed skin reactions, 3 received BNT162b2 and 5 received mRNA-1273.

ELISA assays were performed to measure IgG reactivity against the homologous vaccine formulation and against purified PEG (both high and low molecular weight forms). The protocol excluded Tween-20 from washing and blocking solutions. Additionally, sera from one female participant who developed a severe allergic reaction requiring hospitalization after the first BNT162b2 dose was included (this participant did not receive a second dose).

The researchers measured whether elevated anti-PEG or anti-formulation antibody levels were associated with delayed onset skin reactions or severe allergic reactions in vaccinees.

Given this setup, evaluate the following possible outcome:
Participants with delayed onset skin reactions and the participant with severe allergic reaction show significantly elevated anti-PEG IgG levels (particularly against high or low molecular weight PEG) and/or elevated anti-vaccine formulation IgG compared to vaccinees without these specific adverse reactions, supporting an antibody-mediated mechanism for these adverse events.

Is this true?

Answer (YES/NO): NO